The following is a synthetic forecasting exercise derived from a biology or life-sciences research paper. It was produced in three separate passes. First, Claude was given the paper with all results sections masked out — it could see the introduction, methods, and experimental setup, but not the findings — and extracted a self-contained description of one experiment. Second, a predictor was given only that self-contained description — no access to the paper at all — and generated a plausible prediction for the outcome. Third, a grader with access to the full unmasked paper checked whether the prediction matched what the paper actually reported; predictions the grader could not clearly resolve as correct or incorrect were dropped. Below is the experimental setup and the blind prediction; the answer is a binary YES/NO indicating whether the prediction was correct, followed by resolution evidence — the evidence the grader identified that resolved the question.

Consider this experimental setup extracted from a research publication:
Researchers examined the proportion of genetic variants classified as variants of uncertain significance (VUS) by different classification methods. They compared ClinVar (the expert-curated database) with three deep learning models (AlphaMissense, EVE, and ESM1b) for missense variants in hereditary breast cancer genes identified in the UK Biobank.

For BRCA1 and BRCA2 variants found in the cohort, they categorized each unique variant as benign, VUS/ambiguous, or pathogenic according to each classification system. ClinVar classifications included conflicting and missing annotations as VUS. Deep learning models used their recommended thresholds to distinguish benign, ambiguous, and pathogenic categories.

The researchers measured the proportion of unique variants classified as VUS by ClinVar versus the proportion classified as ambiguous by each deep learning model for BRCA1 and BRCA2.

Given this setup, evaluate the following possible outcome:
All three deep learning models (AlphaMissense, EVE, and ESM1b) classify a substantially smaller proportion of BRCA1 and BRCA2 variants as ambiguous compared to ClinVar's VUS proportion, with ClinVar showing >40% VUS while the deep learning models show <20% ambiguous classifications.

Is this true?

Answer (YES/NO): NO